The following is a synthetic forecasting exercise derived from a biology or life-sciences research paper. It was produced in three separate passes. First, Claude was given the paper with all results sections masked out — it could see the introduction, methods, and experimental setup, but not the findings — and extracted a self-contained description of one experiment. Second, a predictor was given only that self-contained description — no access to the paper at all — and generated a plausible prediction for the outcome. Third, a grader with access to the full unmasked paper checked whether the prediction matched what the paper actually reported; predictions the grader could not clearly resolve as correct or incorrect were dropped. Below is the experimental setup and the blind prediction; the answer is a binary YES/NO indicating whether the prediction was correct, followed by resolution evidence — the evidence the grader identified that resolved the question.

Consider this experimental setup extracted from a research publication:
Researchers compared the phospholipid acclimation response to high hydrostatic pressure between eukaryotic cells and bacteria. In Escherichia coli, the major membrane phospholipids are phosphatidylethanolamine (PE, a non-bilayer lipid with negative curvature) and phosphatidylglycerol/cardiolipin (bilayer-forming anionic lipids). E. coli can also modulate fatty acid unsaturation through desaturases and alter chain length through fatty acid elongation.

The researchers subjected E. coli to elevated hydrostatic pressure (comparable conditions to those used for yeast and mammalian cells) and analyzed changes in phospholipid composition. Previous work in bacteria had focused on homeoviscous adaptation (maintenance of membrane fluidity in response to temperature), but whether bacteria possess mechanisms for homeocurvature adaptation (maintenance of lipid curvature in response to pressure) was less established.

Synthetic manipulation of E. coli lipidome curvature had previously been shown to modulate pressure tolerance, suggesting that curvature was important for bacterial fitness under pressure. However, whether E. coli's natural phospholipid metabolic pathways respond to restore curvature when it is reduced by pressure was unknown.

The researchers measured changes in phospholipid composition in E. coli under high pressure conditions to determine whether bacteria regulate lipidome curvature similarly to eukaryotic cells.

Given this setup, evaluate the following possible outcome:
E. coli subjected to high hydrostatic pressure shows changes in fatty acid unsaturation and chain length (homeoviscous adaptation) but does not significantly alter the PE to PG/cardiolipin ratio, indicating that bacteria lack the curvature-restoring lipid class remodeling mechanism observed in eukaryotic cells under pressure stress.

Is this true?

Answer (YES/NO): NO